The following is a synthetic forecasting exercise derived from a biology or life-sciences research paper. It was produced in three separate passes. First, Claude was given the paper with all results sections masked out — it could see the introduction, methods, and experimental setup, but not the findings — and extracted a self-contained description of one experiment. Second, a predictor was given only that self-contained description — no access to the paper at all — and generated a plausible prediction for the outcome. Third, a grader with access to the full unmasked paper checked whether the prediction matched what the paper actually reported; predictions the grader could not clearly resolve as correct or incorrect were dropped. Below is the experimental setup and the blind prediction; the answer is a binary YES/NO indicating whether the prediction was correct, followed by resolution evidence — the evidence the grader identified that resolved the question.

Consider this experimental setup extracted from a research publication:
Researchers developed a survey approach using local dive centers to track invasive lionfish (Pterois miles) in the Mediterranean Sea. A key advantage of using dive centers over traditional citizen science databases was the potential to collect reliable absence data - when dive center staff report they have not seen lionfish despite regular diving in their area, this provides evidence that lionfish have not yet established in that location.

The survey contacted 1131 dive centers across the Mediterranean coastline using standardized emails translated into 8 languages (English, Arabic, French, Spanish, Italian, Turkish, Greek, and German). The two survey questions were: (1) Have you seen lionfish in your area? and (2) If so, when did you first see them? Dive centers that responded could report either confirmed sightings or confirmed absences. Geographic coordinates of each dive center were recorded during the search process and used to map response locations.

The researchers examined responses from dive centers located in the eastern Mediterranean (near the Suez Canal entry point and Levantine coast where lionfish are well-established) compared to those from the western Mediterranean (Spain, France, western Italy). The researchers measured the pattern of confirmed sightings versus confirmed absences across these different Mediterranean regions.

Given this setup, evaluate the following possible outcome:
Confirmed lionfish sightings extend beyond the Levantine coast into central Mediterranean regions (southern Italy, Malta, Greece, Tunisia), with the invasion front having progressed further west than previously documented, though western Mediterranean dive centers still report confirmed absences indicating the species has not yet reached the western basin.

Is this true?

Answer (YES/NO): NO